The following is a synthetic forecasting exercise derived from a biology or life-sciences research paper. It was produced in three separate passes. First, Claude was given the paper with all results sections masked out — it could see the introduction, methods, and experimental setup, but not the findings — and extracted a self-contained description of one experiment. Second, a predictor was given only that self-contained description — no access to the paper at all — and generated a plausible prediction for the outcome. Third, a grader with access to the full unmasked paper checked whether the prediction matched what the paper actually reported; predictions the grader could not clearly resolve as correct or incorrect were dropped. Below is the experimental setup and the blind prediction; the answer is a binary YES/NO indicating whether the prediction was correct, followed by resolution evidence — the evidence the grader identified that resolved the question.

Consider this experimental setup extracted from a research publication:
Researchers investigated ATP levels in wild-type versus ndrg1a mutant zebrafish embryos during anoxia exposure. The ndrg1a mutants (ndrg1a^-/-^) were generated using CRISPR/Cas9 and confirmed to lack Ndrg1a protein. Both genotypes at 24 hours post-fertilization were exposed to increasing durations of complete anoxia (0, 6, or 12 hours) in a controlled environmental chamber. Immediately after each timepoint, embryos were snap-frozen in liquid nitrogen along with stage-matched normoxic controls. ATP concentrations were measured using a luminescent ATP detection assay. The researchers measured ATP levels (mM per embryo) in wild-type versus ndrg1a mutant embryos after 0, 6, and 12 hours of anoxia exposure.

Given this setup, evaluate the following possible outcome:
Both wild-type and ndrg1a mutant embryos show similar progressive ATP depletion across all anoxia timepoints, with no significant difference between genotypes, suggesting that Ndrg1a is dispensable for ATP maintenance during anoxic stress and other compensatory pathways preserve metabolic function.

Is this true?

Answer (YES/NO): NO